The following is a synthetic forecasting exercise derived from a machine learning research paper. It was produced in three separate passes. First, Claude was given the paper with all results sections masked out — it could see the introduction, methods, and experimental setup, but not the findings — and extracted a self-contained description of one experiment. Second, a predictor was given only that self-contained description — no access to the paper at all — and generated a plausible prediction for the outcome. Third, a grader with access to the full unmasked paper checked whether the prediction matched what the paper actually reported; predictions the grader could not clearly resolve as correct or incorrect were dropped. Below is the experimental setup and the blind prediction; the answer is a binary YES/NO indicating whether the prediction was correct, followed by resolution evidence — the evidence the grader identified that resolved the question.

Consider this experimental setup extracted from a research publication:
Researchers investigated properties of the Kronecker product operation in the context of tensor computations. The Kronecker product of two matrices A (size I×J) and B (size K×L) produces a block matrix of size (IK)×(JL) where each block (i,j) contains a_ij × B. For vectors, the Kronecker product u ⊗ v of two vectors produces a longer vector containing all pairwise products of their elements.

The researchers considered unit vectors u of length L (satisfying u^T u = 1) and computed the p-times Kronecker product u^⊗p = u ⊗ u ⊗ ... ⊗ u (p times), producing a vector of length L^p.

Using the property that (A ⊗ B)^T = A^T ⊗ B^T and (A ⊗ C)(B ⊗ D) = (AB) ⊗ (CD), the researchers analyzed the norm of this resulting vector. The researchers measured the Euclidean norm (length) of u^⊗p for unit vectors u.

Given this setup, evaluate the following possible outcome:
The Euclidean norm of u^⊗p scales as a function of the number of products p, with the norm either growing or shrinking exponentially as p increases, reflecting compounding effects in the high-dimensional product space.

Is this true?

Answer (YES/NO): NO